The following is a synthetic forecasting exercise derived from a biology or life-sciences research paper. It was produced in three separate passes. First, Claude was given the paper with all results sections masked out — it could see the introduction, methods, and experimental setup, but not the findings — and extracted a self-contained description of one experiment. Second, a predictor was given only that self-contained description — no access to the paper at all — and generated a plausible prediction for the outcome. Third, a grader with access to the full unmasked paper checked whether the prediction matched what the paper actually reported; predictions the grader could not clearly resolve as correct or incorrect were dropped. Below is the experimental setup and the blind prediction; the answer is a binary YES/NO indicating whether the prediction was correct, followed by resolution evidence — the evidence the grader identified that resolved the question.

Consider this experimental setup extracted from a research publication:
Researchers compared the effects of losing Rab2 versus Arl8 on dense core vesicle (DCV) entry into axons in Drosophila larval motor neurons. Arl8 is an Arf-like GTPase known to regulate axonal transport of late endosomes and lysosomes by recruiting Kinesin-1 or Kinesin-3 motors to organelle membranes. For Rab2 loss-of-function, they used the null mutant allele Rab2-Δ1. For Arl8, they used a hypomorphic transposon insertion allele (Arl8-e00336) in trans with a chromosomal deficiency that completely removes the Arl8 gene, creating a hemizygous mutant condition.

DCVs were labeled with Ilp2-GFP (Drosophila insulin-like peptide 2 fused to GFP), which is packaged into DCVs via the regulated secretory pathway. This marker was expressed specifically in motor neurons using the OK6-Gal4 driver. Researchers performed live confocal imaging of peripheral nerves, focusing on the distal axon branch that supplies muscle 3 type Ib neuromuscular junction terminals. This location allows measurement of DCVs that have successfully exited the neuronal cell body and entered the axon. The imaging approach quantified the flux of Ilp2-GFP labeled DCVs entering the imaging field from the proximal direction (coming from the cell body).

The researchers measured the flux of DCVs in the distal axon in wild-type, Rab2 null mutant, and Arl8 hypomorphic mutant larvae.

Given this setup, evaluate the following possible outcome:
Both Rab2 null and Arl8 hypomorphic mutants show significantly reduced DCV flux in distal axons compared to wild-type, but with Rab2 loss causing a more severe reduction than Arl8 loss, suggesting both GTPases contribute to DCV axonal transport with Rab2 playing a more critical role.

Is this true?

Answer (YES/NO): NO